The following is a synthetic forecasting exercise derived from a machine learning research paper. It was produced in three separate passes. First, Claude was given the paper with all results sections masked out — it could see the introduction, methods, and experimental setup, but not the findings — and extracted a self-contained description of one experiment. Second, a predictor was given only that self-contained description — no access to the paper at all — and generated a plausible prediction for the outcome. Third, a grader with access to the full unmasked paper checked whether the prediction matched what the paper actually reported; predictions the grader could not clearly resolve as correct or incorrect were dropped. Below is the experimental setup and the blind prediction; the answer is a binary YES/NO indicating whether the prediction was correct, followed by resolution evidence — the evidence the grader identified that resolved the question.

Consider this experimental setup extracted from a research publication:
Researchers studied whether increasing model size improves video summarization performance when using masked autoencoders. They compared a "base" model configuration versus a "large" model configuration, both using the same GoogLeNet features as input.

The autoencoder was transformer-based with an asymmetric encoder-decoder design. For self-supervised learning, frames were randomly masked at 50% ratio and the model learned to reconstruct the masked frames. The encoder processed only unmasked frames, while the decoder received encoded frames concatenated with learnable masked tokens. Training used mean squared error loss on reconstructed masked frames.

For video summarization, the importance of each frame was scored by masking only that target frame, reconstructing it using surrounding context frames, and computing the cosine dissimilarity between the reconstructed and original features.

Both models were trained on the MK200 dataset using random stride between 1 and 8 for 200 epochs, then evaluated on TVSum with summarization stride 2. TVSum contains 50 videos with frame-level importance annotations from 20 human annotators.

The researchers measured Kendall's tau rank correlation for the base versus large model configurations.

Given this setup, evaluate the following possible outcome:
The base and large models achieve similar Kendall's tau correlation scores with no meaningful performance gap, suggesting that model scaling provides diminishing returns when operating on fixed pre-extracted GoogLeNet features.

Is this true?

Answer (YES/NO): NO